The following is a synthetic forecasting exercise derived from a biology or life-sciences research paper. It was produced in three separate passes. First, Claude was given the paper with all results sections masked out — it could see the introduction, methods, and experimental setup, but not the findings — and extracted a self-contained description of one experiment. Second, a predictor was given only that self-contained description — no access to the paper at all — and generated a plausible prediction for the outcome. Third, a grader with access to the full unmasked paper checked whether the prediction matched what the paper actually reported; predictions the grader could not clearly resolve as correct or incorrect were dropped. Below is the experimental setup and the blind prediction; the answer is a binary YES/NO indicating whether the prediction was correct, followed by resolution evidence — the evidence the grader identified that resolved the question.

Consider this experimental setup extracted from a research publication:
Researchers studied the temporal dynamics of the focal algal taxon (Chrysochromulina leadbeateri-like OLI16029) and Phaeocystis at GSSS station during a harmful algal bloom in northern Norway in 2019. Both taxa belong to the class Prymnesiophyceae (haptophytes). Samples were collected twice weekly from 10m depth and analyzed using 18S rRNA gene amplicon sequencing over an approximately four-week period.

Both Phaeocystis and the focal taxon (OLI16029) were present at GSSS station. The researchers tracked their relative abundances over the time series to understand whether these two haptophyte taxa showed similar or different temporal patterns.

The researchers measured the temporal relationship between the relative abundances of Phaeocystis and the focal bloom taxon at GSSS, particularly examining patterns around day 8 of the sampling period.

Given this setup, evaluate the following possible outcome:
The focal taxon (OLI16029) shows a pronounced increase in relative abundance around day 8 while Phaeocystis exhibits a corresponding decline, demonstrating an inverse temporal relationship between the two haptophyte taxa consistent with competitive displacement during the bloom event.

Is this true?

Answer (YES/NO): NO